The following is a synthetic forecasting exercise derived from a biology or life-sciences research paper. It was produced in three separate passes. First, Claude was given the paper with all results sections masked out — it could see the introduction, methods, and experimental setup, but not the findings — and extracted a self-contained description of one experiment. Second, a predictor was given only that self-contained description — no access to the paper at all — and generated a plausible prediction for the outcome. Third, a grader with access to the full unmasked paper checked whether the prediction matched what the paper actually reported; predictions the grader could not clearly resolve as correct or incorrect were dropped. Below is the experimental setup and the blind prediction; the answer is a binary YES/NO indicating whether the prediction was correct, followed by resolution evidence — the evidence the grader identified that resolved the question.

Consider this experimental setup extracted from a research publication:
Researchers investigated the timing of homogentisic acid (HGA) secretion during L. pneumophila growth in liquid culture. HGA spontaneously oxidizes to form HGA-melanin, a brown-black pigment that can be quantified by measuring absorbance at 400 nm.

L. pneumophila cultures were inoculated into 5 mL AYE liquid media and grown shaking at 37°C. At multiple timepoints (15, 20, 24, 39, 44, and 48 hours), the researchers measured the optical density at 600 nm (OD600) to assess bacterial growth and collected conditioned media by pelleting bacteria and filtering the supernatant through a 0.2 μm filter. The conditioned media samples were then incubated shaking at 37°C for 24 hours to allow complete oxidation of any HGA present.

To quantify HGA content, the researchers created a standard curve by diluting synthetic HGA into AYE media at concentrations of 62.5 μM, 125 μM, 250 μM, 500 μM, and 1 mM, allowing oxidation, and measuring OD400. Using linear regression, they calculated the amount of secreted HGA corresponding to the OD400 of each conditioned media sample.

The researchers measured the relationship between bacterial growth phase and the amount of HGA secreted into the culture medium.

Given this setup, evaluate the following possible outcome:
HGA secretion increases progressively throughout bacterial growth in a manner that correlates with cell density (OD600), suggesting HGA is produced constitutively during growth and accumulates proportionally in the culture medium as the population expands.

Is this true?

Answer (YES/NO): NO